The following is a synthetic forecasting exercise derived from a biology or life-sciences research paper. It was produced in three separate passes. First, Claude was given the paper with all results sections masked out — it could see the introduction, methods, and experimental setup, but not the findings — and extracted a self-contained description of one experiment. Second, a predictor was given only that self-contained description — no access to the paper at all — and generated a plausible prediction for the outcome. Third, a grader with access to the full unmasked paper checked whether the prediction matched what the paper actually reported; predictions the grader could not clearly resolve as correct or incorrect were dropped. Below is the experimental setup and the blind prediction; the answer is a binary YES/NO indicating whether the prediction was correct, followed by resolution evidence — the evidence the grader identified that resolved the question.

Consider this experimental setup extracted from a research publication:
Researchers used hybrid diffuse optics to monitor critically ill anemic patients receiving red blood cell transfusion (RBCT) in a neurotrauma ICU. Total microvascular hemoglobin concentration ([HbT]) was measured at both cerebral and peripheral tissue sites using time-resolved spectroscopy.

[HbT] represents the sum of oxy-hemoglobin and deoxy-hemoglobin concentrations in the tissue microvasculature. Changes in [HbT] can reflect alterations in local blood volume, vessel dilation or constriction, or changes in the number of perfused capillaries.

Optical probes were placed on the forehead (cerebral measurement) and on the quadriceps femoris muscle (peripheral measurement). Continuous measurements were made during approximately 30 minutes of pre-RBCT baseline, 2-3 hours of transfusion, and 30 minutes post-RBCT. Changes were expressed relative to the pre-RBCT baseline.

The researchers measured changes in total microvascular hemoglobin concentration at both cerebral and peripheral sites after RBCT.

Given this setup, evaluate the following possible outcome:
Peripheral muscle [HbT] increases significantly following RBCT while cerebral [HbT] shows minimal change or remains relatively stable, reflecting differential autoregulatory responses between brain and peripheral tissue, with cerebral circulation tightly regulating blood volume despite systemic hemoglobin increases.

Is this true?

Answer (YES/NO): NO